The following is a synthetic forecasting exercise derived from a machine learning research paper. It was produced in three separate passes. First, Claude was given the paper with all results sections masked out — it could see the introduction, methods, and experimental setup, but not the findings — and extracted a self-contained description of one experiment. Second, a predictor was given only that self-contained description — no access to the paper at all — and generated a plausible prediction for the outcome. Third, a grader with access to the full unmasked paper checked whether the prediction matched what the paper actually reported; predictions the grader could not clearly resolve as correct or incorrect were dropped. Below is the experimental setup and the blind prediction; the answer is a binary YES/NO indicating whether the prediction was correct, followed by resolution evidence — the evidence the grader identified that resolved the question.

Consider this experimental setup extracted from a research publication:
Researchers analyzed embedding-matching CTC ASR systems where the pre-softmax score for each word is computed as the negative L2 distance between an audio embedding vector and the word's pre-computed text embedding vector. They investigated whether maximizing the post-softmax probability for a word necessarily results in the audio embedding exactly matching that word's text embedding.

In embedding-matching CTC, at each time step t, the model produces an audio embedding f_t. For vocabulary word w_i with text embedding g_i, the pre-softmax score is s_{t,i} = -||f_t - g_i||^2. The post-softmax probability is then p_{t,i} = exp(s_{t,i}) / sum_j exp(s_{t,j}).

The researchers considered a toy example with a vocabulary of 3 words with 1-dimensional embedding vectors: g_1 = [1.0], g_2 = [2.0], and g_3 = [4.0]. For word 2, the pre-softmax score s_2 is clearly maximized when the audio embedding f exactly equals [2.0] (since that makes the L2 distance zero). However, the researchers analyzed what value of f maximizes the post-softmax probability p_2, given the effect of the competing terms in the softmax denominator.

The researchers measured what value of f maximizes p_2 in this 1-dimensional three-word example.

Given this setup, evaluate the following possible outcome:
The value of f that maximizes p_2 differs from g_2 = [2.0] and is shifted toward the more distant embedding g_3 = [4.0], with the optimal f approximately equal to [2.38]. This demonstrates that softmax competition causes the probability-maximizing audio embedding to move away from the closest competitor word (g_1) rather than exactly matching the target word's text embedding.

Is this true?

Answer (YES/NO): YES